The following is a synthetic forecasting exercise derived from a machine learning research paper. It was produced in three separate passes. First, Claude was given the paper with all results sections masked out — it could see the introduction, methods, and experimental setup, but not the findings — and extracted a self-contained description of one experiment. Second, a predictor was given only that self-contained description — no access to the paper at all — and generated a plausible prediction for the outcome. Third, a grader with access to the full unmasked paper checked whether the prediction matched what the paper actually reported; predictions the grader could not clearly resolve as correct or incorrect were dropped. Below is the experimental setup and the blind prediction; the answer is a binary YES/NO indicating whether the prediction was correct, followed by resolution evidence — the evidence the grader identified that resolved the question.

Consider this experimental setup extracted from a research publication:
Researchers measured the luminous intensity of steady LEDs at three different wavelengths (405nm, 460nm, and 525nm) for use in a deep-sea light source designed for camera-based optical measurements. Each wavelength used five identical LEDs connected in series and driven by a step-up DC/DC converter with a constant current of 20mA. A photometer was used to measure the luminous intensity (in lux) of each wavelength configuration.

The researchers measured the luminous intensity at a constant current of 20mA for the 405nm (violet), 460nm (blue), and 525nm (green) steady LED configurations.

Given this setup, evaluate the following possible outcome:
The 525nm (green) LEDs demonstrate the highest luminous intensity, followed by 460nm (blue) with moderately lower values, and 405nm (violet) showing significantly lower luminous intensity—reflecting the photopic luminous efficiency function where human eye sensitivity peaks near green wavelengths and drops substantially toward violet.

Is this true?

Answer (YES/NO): NO